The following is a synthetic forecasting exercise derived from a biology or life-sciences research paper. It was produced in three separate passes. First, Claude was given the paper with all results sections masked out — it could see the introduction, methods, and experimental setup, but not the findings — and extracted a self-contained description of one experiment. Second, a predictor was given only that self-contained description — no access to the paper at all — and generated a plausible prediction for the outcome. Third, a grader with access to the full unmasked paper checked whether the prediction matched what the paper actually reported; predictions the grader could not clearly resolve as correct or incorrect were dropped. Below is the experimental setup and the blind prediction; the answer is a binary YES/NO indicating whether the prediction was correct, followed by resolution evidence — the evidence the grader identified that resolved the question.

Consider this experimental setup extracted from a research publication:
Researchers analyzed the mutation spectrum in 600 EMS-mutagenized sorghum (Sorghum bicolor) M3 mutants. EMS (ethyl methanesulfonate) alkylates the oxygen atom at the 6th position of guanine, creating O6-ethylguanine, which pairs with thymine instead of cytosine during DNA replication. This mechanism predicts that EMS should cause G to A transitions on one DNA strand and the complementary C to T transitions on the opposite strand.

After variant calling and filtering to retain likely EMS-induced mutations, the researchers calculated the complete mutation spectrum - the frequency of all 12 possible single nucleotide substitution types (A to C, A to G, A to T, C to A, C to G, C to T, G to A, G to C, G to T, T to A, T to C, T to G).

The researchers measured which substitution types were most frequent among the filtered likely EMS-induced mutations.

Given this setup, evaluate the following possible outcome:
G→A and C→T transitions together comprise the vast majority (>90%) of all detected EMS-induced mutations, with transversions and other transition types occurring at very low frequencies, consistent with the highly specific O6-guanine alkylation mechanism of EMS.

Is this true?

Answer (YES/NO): YES